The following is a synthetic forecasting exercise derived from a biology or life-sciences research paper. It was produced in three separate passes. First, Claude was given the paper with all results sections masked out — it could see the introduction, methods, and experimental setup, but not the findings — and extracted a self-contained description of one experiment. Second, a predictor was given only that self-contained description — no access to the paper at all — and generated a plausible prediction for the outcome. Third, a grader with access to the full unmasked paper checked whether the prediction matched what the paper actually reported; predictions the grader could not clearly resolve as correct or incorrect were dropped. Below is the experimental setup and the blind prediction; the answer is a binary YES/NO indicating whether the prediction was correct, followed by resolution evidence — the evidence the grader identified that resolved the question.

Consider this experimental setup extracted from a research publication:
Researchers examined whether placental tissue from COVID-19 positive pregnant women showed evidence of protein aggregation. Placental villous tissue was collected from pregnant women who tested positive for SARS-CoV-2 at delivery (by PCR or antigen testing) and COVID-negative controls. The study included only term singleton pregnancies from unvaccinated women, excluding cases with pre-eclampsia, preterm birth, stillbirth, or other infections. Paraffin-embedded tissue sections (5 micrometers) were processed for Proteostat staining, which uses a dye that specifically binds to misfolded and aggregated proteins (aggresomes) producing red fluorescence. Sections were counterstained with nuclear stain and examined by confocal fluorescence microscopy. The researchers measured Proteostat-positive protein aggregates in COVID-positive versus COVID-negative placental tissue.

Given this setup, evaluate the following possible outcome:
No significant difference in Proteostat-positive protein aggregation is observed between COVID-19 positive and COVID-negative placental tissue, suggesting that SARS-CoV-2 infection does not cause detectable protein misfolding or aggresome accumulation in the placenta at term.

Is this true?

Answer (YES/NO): NO